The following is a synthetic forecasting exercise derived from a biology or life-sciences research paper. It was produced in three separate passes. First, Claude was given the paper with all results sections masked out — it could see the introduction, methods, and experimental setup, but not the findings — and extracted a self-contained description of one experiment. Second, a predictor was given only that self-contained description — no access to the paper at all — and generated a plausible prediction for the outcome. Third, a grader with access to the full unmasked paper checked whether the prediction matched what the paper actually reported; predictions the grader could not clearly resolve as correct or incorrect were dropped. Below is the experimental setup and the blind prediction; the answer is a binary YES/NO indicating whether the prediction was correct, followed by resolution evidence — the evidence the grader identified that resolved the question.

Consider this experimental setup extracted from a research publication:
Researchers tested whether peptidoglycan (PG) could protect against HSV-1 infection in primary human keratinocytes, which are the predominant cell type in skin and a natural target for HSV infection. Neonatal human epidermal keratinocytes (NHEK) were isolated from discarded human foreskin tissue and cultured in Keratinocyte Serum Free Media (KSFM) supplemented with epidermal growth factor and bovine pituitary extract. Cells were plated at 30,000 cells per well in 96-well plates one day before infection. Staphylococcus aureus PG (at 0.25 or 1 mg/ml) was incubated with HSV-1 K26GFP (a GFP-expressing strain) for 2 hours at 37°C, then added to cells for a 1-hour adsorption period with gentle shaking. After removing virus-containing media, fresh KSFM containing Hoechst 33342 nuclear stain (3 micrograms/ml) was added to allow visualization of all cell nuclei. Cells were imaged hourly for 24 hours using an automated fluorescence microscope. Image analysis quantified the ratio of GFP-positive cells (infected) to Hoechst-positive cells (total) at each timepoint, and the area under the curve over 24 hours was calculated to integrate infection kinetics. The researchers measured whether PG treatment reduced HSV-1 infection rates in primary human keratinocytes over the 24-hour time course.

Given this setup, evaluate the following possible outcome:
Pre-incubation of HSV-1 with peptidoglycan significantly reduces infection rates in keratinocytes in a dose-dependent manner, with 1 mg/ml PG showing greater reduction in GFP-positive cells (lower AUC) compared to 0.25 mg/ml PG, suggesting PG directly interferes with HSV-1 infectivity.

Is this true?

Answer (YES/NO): YES